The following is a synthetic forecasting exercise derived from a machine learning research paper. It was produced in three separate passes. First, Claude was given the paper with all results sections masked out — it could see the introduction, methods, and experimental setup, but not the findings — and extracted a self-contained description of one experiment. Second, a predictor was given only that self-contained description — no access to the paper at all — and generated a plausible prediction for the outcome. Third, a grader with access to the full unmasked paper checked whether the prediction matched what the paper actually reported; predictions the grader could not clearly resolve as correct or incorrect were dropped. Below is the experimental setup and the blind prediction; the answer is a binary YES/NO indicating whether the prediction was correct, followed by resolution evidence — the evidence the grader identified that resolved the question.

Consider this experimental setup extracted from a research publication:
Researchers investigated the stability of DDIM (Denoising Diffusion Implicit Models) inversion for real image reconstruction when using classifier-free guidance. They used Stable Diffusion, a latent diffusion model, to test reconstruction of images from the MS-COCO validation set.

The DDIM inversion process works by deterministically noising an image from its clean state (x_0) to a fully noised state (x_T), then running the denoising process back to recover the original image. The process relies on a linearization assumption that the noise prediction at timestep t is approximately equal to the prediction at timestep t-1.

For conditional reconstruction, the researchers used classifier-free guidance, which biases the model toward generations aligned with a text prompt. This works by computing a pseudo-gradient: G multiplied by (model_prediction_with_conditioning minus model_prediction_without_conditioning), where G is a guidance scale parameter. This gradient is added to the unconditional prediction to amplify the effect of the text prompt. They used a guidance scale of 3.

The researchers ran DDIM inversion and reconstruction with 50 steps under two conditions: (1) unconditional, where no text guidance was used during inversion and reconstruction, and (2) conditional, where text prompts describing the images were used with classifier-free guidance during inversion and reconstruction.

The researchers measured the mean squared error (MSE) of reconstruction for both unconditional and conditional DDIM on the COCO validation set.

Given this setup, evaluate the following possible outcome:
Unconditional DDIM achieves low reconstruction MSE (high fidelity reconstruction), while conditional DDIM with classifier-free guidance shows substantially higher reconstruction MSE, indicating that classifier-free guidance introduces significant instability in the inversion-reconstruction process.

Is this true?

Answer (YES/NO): YES